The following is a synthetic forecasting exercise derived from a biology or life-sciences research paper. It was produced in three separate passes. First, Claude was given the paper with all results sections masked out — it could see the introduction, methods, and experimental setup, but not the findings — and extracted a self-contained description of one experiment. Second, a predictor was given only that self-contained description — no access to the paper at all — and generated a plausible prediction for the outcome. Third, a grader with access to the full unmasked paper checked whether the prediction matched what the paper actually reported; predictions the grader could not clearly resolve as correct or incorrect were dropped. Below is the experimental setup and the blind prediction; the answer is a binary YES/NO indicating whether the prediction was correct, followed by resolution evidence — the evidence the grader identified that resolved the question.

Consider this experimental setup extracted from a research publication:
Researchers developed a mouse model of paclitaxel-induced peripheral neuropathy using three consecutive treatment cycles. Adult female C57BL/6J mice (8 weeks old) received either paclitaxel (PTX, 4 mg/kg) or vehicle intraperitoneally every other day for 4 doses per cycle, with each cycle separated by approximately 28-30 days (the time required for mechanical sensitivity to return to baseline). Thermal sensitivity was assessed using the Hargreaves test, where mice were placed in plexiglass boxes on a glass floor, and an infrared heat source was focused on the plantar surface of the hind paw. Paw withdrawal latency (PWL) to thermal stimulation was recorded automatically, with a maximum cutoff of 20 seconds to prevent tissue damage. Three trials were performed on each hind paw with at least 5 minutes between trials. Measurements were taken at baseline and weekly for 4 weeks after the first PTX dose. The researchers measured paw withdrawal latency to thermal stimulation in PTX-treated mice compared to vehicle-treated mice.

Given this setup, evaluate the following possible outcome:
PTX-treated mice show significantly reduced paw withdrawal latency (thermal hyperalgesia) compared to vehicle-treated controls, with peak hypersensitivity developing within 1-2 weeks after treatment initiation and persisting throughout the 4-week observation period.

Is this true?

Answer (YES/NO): NO